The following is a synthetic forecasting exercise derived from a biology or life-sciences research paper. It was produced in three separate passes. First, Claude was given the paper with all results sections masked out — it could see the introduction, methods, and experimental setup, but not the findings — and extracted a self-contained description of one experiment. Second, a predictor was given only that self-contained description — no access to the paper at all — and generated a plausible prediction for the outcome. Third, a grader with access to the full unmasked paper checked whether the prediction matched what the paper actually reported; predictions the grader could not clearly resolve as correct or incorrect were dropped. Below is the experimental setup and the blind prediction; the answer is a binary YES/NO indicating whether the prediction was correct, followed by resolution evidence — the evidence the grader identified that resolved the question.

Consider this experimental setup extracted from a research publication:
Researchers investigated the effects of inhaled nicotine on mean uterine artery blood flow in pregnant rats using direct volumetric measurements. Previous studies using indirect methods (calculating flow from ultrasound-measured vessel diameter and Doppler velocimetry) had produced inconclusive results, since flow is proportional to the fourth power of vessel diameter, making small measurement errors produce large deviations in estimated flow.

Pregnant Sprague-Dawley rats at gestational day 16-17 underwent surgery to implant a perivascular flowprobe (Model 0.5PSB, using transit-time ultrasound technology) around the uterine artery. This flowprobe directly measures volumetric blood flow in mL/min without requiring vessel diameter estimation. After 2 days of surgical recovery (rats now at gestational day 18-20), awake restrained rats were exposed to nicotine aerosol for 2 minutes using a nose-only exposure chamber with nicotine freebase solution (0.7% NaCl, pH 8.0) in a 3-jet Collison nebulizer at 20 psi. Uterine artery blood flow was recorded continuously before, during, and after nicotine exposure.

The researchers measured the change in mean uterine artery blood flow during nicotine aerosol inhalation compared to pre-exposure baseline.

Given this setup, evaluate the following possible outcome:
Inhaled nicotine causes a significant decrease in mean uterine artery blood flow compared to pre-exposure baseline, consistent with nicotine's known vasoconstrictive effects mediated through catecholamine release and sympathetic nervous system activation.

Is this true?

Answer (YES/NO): YES